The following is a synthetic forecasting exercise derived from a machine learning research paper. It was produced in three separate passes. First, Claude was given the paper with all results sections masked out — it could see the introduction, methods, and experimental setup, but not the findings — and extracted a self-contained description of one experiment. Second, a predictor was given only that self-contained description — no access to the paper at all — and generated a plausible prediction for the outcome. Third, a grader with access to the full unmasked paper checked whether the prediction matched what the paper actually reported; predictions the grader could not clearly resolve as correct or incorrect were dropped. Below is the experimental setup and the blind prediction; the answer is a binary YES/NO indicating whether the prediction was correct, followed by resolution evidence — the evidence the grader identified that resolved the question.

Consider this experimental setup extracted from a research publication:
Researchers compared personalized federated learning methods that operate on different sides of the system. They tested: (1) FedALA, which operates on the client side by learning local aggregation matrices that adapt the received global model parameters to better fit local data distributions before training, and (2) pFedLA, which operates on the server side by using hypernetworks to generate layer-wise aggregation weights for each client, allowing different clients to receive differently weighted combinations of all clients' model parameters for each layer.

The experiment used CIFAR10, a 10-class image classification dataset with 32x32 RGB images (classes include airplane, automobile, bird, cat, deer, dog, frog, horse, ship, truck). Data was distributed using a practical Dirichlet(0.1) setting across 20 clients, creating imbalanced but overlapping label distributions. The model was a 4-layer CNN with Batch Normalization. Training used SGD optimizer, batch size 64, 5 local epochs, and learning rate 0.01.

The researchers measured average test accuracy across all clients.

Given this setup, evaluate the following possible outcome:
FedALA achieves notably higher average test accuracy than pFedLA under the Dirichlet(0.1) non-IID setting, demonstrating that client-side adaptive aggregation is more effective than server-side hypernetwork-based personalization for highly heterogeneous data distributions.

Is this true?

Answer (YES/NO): NO